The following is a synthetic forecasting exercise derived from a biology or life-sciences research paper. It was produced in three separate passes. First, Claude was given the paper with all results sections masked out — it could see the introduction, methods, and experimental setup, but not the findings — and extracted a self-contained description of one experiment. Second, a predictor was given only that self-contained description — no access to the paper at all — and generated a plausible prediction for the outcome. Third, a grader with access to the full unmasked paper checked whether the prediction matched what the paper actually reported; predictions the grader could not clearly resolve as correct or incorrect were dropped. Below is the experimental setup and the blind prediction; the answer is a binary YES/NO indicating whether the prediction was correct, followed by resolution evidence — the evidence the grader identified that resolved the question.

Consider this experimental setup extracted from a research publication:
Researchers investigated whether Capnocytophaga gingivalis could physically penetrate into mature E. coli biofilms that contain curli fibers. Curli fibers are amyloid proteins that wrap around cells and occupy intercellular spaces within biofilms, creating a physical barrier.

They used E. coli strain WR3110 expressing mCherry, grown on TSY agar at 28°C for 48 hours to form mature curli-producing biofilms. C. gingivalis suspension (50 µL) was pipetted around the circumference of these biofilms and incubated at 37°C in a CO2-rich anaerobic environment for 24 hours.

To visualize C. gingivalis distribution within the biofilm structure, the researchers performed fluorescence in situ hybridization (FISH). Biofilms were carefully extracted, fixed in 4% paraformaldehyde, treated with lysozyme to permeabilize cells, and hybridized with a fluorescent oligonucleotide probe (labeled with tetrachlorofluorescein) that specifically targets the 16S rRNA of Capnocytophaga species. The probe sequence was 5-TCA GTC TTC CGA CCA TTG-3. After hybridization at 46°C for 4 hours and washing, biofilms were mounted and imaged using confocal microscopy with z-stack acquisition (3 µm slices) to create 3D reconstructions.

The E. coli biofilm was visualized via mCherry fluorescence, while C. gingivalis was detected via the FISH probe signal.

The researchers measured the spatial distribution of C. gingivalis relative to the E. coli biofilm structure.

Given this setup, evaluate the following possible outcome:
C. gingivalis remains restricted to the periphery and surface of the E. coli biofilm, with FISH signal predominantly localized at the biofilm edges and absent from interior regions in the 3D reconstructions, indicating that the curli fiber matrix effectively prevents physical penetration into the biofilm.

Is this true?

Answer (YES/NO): NO